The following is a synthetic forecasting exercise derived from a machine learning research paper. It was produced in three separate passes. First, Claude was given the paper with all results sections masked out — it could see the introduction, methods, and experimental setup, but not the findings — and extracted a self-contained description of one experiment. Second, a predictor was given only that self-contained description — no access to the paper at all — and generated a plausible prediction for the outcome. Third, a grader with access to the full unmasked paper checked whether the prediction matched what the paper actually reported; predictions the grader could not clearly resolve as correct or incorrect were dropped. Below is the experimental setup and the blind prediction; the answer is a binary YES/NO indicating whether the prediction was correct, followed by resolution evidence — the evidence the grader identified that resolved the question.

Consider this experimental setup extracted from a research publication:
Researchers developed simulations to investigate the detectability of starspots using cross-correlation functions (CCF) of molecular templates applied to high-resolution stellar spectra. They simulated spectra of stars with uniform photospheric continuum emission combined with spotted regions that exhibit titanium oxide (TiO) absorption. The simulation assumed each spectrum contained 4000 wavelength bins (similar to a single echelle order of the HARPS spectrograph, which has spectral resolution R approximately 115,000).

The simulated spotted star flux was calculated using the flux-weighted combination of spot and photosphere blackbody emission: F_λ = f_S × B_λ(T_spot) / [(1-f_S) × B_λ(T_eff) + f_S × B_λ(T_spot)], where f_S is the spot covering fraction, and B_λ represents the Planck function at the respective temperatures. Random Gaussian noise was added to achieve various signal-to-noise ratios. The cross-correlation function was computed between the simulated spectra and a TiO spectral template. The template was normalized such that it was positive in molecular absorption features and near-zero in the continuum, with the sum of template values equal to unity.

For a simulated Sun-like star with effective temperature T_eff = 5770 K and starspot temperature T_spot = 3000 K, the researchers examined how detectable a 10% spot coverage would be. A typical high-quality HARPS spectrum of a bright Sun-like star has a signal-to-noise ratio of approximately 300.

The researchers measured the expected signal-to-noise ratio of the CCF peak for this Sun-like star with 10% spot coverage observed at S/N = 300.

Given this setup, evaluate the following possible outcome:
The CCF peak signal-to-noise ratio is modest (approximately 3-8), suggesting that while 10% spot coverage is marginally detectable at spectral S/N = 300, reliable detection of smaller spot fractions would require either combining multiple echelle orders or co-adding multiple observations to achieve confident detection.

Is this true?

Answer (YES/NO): NO